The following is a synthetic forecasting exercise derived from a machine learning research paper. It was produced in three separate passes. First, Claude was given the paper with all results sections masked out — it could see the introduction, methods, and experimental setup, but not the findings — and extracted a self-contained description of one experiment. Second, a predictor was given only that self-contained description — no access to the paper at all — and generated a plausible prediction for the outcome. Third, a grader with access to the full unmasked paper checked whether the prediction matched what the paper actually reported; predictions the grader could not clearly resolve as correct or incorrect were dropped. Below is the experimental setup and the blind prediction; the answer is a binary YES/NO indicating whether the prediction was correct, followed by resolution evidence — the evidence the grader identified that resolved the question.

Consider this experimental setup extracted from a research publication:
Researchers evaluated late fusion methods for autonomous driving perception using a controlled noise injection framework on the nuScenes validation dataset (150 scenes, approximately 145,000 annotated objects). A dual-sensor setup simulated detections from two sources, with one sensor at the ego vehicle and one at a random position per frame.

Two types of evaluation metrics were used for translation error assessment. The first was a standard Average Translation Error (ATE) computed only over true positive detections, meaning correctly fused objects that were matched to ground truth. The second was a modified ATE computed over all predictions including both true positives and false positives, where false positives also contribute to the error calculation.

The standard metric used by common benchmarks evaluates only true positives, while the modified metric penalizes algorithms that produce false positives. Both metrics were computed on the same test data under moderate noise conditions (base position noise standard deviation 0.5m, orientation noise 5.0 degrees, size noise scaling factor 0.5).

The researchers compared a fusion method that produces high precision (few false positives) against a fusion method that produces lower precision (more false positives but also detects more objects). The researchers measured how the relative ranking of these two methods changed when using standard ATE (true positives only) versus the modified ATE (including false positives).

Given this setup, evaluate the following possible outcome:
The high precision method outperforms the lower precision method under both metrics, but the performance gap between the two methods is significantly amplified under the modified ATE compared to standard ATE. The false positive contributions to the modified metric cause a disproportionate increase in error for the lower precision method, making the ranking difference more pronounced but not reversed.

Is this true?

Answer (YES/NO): YES